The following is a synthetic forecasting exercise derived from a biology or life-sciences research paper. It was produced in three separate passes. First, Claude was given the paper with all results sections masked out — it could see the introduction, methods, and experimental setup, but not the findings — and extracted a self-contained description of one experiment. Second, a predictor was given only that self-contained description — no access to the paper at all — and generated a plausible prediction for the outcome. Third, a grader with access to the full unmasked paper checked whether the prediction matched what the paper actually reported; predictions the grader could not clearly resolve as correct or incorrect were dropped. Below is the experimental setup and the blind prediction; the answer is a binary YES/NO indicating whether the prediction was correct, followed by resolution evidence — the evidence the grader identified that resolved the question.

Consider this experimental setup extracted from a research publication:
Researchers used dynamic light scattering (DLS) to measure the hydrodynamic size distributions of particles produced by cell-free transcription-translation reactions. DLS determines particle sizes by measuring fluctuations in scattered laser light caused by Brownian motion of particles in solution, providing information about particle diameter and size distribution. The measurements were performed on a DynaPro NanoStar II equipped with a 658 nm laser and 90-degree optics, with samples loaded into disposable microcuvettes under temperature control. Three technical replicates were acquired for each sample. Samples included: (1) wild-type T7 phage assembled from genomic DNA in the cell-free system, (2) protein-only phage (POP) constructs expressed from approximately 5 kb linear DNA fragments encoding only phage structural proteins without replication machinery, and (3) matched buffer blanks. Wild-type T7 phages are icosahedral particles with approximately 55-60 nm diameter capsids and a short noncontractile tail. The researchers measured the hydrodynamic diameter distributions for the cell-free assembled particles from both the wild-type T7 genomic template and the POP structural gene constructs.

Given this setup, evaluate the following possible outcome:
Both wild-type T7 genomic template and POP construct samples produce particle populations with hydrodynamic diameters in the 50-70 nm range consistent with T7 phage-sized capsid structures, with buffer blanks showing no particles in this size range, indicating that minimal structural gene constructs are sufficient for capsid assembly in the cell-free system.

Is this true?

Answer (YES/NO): NO